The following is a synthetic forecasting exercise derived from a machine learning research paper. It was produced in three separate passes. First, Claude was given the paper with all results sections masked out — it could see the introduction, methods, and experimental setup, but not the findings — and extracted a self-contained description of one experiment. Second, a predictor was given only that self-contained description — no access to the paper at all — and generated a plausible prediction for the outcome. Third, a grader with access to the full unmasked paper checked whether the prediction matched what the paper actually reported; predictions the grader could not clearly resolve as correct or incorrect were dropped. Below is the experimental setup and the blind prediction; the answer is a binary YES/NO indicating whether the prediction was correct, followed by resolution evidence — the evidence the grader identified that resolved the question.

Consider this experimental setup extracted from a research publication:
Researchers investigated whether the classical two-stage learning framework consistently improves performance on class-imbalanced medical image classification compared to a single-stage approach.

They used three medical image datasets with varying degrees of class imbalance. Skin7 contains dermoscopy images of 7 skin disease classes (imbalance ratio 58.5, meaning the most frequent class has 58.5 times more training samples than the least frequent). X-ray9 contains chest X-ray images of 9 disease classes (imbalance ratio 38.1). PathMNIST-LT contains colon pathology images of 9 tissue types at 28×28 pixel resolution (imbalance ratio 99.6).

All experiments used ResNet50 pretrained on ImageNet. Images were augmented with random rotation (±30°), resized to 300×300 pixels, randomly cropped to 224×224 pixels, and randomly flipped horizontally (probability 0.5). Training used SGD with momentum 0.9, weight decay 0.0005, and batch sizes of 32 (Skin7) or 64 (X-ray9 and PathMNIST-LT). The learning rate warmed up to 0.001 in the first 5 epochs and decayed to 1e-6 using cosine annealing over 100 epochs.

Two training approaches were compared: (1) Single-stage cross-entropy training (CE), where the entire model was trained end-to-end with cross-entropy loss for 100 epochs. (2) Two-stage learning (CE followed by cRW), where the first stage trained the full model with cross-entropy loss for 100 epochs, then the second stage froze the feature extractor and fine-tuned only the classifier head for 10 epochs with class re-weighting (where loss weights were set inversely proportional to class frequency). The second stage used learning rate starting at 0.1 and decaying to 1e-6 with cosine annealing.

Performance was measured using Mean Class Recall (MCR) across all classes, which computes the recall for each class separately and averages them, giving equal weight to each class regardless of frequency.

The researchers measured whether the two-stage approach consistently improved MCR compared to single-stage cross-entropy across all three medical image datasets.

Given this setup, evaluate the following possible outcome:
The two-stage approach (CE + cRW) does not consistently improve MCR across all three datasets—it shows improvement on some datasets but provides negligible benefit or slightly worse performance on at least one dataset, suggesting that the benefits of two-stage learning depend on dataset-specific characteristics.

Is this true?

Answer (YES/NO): YES